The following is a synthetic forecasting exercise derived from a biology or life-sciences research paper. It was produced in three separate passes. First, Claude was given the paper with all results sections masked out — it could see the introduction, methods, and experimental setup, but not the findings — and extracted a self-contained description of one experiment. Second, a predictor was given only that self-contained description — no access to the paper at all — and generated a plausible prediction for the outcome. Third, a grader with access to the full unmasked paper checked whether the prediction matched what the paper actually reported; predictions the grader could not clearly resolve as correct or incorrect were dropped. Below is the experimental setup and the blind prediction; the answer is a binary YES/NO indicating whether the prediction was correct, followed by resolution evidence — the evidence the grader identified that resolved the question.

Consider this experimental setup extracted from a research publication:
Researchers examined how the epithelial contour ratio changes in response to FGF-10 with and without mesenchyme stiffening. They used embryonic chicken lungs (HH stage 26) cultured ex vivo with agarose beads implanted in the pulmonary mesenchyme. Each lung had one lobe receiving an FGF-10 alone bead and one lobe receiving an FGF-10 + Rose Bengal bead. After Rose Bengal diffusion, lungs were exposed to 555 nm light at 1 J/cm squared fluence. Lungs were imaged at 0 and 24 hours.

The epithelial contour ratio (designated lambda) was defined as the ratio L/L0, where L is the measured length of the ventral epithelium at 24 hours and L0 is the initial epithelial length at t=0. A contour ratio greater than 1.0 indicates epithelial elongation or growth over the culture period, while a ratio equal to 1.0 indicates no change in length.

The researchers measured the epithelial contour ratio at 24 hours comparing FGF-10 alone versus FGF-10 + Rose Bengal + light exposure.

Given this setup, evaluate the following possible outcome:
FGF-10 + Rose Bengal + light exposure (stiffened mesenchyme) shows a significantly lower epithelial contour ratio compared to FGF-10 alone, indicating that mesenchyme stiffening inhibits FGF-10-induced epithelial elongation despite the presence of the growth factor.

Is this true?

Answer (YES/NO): YES